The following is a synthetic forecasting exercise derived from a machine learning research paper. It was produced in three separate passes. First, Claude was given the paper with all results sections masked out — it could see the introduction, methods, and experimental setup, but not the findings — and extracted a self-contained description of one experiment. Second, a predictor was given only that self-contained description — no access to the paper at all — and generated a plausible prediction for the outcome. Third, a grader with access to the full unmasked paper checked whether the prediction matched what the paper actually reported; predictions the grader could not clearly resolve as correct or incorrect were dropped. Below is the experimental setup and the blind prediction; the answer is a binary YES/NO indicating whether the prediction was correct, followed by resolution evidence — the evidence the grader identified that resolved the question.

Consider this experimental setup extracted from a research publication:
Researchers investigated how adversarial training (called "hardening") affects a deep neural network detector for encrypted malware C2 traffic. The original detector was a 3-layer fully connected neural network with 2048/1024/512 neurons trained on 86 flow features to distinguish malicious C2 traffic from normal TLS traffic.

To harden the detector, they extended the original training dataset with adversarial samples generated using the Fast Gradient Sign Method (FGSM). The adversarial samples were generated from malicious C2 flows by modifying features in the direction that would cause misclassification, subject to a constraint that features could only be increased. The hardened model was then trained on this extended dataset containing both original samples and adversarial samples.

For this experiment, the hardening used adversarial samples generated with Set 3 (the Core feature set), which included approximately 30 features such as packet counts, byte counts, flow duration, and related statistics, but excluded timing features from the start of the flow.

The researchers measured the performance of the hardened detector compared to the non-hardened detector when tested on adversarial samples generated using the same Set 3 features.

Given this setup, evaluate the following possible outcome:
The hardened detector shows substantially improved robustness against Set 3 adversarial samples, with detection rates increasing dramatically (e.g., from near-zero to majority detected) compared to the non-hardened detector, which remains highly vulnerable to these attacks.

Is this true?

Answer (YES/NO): YES